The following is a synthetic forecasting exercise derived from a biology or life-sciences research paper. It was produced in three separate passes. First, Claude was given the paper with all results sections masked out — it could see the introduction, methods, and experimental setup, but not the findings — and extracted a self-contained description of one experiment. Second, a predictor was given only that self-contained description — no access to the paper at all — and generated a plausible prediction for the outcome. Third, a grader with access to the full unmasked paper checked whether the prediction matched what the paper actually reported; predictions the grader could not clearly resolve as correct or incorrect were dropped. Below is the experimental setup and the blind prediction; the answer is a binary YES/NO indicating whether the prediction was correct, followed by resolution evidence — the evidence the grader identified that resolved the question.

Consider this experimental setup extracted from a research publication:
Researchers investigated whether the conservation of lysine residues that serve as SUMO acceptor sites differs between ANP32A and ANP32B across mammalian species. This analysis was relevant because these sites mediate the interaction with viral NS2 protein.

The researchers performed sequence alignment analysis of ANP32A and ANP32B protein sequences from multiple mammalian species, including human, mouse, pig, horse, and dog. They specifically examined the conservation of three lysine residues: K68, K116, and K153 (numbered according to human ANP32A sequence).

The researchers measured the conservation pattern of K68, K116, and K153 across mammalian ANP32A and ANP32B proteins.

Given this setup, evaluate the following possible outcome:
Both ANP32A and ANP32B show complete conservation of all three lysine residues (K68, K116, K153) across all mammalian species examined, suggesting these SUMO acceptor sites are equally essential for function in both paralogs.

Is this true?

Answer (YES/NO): NO